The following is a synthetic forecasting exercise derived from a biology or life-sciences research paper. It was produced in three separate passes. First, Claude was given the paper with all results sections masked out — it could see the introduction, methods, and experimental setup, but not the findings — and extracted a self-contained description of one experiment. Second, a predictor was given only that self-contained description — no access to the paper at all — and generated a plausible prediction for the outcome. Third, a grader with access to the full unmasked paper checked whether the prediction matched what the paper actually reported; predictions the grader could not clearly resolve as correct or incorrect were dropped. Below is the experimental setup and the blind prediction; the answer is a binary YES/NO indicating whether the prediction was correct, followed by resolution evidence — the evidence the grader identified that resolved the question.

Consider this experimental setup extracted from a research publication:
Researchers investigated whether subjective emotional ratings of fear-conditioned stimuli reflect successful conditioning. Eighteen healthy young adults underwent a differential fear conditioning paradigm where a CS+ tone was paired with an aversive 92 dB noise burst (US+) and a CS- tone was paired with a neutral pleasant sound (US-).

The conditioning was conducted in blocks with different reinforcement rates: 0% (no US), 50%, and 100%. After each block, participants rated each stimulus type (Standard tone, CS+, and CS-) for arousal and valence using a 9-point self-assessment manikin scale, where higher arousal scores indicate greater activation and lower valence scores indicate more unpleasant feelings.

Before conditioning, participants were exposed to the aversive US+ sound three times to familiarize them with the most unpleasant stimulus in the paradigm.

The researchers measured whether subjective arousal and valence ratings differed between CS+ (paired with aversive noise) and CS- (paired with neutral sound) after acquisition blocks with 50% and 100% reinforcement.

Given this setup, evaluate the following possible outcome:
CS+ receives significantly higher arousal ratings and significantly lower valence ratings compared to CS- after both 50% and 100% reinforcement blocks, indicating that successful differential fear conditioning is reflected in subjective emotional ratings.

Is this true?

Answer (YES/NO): NO